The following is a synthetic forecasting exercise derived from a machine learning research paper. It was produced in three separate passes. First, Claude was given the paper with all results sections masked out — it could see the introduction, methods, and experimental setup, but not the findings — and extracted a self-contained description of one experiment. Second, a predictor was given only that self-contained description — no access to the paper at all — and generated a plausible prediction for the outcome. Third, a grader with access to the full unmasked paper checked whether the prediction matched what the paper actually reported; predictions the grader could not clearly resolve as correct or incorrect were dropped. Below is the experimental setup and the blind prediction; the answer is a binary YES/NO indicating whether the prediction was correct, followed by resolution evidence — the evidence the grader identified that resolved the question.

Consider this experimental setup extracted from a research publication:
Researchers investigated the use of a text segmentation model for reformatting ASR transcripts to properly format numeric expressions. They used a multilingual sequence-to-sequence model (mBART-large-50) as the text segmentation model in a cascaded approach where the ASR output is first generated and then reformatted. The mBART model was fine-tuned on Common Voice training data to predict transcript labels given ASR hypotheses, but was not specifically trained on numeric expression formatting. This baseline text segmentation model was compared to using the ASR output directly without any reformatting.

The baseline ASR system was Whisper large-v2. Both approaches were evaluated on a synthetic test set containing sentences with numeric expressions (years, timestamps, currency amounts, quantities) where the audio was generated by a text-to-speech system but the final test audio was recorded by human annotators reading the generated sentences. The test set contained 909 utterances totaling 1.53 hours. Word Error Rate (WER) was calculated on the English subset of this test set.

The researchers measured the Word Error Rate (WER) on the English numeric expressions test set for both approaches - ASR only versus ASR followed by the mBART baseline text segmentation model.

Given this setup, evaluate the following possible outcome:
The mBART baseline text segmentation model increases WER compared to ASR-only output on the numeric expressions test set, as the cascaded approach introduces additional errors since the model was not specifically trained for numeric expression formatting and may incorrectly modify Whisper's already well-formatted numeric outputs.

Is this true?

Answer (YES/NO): YES